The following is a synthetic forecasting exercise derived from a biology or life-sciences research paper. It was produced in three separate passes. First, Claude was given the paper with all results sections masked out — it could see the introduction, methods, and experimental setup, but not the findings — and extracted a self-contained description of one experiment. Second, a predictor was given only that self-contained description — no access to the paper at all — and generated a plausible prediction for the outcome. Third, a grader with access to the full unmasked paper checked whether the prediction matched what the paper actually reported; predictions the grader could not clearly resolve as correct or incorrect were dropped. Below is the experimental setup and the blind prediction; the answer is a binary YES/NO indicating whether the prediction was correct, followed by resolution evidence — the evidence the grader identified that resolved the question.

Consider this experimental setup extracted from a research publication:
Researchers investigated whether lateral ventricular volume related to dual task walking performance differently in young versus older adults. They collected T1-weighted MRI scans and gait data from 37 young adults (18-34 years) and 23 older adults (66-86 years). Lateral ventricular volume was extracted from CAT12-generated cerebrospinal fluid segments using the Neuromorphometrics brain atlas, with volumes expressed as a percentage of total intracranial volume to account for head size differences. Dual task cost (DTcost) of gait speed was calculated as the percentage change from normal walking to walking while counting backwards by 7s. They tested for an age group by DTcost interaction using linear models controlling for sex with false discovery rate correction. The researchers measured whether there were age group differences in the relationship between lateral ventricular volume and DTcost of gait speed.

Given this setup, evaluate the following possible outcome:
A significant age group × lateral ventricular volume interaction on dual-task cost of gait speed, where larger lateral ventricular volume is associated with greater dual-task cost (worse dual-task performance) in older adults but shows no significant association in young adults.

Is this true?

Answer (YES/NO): YES